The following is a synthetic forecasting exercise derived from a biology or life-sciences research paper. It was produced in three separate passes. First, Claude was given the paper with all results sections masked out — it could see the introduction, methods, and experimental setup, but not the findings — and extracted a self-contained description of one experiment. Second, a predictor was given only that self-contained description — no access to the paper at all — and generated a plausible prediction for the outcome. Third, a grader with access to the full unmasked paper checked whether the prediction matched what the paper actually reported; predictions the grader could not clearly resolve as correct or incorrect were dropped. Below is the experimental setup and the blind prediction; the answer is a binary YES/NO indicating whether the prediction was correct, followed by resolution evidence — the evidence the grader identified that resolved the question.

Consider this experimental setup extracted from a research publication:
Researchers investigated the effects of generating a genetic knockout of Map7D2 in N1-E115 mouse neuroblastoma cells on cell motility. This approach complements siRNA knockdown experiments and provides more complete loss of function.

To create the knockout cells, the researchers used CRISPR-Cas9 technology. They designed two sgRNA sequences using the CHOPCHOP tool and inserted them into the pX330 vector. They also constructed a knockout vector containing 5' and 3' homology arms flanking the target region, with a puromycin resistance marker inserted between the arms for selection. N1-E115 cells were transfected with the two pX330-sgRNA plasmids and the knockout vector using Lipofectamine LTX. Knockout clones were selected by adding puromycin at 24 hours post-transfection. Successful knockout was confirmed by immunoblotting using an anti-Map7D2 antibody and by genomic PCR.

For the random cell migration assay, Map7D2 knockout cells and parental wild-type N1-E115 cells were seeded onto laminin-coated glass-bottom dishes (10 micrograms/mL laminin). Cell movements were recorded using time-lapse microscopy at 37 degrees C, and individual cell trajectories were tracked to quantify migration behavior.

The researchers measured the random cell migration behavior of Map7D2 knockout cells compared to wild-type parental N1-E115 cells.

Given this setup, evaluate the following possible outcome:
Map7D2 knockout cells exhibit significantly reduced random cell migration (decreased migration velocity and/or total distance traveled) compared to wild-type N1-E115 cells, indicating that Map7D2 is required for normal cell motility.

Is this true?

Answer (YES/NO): NO